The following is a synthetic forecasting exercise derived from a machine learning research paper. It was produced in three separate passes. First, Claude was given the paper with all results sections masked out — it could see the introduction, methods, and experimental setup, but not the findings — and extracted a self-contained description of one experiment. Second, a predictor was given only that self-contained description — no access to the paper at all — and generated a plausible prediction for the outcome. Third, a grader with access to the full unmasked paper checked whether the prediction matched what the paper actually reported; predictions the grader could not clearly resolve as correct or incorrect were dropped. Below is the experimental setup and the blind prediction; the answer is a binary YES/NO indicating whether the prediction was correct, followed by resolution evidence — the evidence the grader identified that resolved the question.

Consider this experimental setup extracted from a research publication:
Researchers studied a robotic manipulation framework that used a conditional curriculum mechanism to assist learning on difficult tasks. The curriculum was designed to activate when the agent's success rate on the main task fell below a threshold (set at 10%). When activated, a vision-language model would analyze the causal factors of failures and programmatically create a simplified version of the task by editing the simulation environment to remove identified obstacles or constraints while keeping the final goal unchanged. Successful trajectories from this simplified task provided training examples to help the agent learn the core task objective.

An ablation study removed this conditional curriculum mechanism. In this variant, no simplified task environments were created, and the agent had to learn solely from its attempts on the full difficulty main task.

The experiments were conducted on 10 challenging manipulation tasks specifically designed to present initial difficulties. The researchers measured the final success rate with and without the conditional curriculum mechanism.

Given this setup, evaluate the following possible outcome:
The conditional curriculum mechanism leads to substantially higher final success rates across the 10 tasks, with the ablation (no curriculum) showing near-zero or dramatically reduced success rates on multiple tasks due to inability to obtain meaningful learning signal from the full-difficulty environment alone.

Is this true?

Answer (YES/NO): NO